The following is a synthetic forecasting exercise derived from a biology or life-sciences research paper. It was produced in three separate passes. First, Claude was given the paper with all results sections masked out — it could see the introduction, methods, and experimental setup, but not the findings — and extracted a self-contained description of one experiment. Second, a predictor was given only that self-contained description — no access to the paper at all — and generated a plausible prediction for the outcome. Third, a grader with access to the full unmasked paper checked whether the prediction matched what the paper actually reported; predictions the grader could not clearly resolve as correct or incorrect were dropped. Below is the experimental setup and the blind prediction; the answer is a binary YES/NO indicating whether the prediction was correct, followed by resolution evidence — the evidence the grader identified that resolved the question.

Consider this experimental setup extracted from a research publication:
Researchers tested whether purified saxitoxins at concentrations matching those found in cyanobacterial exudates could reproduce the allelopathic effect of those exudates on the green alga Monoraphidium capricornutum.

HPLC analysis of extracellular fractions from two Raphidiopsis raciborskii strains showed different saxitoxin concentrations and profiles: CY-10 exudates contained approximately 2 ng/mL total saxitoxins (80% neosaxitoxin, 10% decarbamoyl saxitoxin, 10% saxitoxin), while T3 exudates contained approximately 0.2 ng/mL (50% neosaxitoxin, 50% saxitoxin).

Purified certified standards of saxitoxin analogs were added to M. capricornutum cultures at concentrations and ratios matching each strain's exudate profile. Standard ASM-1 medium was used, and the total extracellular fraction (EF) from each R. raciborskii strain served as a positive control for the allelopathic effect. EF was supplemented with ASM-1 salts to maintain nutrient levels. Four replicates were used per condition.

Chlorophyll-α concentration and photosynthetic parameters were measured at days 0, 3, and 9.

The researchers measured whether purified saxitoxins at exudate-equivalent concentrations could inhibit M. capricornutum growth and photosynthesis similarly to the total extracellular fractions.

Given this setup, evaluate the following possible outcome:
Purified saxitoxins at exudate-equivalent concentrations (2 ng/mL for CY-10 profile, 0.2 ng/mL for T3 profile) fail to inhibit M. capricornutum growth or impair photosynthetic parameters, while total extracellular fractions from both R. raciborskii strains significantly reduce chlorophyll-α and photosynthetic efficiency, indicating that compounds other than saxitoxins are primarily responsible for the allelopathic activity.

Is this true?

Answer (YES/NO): YES